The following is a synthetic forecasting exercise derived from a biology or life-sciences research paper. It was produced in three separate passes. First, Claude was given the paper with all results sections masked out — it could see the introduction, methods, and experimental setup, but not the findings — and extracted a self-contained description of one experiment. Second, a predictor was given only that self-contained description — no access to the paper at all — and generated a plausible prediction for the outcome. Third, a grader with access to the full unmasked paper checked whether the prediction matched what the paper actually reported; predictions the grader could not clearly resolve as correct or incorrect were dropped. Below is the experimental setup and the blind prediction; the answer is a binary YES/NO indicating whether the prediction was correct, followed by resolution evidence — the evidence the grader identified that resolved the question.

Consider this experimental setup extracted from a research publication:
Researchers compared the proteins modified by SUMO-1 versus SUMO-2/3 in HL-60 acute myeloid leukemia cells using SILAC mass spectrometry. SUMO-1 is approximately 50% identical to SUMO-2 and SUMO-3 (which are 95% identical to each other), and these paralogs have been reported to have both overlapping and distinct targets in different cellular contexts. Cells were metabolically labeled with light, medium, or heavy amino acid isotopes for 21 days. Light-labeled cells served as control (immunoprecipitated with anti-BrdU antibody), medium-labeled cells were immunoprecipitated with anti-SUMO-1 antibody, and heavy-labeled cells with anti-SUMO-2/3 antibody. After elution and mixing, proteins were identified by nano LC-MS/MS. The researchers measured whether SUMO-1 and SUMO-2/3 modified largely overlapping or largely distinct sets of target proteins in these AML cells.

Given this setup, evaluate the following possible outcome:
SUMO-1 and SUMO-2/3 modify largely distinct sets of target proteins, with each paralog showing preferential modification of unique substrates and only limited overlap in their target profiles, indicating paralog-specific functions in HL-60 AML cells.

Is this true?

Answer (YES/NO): NO